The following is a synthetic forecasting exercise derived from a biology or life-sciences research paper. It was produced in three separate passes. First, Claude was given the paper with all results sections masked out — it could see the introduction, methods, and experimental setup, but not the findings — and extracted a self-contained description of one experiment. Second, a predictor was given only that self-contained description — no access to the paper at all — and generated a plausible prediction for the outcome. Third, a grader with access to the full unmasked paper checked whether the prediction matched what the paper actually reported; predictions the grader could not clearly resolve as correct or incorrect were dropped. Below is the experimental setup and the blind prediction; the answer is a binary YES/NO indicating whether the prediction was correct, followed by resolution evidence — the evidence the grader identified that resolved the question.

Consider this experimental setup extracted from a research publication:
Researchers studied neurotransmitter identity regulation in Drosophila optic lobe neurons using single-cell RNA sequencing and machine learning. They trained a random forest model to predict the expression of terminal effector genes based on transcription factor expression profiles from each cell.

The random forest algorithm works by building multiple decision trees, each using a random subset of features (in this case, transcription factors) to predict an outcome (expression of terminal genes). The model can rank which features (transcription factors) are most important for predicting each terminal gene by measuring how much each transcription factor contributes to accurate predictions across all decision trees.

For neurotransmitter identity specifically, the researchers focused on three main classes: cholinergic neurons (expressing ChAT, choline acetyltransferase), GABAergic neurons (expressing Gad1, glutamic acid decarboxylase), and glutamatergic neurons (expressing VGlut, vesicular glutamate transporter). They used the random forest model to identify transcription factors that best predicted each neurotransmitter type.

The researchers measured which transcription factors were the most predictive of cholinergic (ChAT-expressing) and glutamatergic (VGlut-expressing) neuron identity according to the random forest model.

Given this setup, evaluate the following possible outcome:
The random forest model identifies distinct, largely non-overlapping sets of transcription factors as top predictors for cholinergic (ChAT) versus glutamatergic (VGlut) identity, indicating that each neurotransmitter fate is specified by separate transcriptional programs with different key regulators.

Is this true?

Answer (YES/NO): YES